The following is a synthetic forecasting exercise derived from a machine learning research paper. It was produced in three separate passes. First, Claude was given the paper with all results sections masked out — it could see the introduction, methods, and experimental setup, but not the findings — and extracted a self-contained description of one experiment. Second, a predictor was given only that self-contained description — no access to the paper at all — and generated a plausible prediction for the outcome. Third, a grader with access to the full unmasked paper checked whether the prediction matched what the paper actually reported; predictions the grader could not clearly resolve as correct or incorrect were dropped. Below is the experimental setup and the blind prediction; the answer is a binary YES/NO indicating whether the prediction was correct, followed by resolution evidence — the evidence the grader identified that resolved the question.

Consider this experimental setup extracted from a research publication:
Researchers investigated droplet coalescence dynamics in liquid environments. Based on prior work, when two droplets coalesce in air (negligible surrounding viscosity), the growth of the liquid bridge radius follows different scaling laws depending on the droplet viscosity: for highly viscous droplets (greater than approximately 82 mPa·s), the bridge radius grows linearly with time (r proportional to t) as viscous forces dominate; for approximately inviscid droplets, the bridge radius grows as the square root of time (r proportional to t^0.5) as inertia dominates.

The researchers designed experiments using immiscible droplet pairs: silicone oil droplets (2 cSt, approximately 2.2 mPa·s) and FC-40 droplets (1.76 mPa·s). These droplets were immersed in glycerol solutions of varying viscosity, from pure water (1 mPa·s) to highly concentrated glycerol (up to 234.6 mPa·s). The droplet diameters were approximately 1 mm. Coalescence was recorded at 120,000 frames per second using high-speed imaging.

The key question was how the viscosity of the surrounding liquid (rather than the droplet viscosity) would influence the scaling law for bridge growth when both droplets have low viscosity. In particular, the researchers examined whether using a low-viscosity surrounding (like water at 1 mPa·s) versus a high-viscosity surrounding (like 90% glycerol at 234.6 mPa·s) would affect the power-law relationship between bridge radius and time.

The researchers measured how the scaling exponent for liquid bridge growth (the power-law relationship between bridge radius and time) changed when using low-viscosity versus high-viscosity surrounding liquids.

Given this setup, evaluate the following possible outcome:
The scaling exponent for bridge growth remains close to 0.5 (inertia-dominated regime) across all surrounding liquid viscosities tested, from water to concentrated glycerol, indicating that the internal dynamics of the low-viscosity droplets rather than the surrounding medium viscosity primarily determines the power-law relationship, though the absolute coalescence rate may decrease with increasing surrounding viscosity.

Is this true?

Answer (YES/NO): NO